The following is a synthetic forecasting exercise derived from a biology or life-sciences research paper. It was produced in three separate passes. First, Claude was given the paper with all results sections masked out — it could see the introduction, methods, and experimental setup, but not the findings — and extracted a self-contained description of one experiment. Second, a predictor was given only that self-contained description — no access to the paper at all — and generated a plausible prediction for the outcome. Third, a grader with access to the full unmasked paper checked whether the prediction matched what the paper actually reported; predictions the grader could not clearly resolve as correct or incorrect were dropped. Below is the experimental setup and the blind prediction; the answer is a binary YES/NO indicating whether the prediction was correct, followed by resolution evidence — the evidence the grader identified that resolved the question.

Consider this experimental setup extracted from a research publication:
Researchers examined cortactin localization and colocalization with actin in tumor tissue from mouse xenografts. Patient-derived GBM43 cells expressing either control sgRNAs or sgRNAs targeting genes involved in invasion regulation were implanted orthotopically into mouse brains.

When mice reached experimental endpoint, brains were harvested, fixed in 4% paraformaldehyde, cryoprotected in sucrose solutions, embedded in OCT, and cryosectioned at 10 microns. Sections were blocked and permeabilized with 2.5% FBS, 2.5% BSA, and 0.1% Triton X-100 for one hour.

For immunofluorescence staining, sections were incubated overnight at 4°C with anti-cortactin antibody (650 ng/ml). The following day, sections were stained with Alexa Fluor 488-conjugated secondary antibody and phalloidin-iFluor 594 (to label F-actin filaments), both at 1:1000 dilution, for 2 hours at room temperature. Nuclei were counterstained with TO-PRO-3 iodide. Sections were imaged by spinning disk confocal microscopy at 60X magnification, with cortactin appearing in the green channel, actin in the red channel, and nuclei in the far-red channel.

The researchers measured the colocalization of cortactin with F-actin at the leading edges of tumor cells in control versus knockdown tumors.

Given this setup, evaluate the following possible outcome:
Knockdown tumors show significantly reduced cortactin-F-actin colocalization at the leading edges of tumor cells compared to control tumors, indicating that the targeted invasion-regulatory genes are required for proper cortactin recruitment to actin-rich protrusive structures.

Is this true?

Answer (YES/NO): NO